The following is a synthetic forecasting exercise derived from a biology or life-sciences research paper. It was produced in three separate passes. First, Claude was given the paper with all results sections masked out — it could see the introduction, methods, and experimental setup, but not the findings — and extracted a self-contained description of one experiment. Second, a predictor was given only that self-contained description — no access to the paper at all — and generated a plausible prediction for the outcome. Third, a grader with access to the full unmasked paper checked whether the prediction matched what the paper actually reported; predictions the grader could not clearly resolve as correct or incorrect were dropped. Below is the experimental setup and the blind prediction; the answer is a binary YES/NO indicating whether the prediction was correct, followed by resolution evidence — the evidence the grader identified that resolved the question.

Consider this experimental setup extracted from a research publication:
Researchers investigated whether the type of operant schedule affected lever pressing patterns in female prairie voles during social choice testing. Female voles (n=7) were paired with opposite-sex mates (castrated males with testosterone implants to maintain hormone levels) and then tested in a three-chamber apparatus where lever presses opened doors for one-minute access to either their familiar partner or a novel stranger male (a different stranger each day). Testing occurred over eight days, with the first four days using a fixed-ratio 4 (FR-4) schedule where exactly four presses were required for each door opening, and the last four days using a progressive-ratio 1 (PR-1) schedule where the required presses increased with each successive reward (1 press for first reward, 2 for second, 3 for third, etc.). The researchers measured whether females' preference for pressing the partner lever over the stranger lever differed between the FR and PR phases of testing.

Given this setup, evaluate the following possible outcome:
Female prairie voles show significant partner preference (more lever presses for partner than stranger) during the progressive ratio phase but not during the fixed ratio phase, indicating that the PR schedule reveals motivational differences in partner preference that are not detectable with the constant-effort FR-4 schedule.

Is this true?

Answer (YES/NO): NO